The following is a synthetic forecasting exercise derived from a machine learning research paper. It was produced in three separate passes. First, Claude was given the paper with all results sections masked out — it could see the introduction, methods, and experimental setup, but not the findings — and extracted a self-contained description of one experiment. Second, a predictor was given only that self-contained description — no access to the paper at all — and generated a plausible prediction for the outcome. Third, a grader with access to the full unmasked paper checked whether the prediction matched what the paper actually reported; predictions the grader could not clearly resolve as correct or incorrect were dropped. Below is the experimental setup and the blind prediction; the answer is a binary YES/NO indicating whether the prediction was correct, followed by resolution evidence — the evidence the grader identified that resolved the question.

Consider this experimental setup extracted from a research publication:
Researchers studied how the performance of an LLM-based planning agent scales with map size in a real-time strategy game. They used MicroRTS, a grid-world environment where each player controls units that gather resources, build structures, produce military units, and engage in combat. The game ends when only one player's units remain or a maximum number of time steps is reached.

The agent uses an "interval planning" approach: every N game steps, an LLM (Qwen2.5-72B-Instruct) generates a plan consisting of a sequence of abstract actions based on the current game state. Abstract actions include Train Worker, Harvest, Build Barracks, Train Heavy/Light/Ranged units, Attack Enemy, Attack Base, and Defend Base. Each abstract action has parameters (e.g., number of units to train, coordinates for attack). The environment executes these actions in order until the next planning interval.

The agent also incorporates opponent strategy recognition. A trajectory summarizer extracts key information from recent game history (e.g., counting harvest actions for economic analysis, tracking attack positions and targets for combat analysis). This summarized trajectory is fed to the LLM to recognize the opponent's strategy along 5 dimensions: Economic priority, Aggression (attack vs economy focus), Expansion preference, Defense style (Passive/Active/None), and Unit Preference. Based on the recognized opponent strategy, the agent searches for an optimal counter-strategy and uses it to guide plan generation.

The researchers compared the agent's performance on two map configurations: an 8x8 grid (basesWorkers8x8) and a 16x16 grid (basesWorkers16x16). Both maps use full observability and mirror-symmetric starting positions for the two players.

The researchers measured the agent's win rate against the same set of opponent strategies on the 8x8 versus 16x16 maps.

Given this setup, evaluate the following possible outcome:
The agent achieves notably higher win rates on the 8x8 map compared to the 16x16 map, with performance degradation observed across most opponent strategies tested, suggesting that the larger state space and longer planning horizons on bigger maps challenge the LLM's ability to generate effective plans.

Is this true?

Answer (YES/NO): NO